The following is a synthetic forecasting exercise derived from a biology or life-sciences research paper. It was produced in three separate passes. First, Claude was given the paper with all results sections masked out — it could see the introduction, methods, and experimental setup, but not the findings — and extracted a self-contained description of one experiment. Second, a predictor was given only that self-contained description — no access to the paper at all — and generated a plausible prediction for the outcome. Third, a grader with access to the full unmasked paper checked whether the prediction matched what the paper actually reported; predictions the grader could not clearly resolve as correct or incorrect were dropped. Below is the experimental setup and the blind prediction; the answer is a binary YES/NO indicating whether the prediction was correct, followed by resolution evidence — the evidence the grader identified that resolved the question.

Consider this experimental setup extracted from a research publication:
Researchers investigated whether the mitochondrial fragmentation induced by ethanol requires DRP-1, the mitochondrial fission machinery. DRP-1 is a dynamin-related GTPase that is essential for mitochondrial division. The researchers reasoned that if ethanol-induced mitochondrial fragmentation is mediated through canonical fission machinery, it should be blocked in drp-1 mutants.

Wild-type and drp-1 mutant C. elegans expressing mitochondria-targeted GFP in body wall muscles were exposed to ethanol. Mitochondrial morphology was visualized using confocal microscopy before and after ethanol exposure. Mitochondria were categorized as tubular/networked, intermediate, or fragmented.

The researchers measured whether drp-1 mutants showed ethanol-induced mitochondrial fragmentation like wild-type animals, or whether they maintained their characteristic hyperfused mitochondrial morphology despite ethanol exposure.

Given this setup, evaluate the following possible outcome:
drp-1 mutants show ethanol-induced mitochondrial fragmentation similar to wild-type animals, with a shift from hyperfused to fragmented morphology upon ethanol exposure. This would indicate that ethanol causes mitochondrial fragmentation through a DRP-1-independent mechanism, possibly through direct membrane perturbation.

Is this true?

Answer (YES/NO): NO